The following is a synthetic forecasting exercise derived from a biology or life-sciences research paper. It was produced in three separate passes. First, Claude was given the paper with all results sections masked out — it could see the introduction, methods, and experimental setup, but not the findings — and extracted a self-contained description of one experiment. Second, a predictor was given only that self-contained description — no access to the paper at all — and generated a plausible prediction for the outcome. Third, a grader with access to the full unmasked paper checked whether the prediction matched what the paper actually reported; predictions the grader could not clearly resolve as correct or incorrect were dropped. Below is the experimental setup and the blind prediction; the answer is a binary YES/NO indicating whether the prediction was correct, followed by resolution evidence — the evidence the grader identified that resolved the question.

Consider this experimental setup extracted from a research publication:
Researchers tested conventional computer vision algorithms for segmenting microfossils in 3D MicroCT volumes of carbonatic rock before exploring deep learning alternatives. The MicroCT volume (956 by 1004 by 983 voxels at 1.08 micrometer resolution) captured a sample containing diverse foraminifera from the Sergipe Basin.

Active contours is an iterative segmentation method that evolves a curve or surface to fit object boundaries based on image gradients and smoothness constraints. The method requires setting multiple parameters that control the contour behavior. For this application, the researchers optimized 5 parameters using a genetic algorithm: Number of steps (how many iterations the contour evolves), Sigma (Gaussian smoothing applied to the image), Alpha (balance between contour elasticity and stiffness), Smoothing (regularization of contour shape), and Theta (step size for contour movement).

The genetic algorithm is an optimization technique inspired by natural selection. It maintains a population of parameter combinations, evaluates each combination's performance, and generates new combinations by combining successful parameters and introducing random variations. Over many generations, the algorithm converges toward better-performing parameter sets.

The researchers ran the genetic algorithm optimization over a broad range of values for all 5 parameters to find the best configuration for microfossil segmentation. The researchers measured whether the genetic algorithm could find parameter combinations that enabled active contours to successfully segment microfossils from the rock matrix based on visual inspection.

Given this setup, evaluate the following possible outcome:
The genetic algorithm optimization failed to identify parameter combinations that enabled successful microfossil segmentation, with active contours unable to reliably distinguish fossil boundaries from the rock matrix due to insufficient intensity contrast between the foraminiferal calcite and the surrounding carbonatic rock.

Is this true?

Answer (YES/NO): NO